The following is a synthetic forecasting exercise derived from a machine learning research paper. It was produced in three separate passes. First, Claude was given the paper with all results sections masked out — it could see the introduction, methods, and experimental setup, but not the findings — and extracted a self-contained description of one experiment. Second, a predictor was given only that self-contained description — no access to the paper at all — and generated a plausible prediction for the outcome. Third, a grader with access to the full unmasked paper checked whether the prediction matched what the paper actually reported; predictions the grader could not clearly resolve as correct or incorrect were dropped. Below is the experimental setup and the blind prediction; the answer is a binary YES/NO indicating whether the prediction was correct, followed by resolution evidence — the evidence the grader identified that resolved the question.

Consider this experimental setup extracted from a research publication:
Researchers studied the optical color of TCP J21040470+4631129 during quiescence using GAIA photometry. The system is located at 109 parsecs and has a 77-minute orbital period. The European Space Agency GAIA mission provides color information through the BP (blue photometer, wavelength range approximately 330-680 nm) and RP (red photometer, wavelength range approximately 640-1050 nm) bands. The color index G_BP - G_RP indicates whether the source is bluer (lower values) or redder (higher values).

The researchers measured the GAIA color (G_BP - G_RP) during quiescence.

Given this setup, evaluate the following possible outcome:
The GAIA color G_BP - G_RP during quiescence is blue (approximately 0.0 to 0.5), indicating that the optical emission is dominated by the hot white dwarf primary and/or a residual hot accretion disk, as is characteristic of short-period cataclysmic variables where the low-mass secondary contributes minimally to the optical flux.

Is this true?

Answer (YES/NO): NO